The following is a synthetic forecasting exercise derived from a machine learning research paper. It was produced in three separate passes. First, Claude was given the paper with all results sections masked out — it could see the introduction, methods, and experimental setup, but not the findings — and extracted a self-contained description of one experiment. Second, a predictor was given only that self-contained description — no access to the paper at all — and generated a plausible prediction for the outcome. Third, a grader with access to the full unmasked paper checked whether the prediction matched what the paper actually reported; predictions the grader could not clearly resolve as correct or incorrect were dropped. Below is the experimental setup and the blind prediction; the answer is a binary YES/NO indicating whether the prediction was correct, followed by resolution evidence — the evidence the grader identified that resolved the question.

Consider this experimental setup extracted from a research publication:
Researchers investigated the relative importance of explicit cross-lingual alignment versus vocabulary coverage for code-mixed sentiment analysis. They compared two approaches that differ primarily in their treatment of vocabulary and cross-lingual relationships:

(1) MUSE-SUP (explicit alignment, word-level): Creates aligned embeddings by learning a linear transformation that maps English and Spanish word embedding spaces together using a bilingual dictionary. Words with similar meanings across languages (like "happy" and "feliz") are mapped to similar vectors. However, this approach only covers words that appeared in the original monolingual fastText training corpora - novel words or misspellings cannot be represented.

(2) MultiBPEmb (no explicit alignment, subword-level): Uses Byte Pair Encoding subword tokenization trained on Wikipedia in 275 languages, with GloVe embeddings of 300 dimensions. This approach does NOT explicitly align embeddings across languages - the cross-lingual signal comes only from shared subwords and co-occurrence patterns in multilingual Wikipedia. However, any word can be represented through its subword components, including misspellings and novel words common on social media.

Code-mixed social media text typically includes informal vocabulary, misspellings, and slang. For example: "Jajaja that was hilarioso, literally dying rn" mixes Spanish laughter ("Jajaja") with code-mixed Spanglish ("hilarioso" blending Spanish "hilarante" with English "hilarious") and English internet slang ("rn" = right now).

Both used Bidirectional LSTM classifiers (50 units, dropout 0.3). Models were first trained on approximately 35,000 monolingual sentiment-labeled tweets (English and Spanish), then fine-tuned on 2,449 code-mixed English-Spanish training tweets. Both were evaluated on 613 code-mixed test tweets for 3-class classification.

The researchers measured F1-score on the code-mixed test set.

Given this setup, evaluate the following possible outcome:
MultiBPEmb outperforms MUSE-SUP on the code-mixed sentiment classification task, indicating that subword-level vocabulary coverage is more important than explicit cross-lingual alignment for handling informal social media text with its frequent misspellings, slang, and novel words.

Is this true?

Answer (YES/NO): YES